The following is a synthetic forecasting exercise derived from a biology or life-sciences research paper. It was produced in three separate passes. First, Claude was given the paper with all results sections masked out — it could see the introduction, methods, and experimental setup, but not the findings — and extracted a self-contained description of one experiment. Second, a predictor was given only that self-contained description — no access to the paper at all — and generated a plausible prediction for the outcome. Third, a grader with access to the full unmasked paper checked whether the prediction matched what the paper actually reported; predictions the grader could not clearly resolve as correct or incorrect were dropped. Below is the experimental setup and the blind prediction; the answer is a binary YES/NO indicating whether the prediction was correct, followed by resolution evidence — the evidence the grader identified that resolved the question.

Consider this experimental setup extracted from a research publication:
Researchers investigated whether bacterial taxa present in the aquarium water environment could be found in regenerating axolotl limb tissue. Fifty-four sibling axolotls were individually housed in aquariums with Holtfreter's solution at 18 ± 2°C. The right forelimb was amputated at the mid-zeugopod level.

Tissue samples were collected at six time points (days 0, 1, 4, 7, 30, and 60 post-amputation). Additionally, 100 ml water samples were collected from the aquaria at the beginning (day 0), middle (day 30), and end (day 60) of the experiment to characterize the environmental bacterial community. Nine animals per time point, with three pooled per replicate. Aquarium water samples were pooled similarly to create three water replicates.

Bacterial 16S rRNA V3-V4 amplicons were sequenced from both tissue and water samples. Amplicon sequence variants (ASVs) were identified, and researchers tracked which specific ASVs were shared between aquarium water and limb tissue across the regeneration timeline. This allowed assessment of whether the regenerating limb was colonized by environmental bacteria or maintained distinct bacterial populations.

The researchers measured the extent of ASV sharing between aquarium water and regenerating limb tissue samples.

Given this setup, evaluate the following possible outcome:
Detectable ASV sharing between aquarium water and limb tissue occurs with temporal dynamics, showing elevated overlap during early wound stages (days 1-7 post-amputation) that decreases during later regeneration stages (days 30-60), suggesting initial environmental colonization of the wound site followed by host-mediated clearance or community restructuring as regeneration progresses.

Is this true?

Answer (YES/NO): NO